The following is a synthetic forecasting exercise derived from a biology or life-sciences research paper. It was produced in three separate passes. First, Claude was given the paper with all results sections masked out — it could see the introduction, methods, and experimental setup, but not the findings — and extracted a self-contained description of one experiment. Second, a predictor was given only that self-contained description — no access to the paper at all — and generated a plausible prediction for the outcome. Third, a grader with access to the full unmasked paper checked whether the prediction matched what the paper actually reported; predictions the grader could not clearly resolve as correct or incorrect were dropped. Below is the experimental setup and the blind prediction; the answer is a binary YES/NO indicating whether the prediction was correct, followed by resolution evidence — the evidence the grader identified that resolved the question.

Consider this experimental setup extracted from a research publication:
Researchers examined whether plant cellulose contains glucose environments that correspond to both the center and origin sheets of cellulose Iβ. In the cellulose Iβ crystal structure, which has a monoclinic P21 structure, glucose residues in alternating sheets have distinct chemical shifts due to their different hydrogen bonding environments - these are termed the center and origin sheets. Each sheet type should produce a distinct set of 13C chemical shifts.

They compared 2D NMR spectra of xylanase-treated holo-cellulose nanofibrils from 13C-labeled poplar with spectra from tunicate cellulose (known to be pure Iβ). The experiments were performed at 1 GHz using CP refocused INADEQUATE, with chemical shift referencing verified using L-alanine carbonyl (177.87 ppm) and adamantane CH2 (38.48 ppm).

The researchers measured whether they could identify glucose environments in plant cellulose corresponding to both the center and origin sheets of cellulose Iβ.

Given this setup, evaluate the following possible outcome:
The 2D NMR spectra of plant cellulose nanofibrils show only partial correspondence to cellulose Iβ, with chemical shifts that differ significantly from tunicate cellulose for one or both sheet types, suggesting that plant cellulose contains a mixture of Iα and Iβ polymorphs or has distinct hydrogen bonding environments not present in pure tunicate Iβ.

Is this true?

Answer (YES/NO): NO